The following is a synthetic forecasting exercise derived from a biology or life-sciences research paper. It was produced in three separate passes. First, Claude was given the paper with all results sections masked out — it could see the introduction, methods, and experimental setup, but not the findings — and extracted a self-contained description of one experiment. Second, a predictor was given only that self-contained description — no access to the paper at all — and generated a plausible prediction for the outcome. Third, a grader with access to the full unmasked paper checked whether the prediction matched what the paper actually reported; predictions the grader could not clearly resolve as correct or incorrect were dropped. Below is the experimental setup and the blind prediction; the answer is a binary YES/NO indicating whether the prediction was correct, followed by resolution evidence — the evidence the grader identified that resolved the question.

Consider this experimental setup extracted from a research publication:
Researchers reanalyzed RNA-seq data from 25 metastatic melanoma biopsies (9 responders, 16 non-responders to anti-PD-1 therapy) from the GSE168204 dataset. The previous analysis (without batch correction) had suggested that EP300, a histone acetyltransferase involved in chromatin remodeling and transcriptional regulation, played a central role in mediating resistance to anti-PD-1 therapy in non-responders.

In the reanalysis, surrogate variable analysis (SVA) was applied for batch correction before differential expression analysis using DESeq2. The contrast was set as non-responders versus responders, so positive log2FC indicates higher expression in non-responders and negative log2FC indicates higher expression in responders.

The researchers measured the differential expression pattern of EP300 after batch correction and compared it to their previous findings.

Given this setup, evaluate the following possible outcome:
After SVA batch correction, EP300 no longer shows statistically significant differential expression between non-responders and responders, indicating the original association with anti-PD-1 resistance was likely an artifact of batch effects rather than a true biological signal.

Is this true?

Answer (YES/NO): NO